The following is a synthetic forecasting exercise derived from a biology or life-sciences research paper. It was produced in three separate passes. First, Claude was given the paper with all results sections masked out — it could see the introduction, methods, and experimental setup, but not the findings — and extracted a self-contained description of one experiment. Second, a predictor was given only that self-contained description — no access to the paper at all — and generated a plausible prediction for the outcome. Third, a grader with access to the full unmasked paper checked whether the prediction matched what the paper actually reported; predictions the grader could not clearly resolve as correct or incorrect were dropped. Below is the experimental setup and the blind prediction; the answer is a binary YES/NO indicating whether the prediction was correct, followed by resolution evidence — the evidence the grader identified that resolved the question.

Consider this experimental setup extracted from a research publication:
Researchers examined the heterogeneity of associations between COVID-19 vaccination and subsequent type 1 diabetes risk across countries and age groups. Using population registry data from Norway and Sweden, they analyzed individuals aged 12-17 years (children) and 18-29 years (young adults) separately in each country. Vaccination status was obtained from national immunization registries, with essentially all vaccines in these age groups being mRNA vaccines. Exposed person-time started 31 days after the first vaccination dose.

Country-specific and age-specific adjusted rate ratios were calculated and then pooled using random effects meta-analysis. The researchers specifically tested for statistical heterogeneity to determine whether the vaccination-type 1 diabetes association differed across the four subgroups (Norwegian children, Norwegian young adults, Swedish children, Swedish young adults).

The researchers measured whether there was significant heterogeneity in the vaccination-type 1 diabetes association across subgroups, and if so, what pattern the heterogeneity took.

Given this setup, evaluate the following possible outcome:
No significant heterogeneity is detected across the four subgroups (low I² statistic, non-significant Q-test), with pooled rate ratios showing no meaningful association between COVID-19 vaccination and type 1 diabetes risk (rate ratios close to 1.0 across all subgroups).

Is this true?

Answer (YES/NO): NO